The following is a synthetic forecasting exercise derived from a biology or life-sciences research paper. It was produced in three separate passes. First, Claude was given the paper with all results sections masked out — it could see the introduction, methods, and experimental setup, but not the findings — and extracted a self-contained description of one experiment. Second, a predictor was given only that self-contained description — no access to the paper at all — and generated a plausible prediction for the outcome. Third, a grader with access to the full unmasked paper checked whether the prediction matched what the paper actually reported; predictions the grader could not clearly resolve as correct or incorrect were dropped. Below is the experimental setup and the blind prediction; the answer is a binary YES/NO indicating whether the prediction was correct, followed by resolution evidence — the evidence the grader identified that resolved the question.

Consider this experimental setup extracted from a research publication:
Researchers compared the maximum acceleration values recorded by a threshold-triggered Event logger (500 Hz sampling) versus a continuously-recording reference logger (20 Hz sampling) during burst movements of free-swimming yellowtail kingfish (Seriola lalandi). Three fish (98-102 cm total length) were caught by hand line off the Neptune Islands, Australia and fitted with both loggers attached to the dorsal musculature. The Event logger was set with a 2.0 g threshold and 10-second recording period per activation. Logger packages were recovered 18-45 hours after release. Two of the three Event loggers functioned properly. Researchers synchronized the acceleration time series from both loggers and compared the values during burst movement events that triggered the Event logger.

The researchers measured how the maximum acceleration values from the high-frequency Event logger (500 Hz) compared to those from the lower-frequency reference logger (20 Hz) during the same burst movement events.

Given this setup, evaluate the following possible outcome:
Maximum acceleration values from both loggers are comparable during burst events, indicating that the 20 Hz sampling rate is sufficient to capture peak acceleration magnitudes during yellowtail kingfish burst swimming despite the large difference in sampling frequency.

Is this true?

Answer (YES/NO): NO